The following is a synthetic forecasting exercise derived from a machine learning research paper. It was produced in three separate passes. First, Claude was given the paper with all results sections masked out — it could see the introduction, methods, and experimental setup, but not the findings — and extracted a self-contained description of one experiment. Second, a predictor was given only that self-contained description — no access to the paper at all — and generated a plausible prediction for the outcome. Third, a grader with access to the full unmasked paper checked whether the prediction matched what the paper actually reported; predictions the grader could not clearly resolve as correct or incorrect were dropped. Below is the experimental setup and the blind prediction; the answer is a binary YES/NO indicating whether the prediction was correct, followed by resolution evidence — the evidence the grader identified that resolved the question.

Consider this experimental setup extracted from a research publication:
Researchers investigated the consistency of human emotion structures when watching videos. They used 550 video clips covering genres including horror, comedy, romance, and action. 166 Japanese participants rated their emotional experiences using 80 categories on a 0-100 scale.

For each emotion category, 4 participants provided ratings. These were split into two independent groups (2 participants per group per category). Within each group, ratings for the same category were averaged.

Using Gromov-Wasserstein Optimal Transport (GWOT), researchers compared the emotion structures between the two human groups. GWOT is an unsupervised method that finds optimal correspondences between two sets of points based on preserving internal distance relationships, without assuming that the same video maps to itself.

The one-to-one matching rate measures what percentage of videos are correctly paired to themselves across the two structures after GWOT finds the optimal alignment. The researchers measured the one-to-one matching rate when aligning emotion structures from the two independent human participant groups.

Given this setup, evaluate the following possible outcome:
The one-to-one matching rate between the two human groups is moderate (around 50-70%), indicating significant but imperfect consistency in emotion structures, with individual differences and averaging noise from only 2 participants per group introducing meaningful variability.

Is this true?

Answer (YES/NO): NO